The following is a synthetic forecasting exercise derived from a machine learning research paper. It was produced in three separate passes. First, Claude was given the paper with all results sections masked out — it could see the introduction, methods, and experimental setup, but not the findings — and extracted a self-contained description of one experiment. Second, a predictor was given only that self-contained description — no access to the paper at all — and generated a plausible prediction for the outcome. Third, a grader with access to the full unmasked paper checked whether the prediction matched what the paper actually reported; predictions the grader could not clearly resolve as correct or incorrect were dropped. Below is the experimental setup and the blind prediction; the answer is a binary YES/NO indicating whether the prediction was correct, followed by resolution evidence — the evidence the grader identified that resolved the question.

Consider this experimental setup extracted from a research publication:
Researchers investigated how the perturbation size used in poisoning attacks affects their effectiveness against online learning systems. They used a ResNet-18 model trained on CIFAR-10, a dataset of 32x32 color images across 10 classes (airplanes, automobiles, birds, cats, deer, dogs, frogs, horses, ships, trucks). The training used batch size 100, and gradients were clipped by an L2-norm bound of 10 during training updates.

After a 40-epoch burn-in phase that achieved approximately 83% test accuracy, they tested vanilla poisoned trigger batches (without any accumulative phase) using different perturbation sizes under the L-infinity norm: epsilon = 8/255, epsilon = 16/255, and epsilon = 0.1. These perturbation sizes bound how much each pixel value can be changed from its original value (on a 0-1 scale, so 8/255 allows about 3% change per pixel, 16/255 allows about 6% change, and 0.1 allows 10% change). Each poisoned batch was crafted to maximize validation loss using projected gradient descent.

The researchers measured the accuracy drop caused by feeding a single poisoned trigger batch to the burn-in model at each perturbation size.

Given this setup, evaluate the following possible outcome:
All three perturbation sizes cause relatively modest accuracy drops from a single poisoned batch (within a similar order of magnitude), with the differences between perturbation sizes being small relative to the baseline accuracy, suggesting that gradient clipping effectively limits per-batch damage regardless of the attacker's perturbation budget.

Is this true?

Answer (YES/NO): NO